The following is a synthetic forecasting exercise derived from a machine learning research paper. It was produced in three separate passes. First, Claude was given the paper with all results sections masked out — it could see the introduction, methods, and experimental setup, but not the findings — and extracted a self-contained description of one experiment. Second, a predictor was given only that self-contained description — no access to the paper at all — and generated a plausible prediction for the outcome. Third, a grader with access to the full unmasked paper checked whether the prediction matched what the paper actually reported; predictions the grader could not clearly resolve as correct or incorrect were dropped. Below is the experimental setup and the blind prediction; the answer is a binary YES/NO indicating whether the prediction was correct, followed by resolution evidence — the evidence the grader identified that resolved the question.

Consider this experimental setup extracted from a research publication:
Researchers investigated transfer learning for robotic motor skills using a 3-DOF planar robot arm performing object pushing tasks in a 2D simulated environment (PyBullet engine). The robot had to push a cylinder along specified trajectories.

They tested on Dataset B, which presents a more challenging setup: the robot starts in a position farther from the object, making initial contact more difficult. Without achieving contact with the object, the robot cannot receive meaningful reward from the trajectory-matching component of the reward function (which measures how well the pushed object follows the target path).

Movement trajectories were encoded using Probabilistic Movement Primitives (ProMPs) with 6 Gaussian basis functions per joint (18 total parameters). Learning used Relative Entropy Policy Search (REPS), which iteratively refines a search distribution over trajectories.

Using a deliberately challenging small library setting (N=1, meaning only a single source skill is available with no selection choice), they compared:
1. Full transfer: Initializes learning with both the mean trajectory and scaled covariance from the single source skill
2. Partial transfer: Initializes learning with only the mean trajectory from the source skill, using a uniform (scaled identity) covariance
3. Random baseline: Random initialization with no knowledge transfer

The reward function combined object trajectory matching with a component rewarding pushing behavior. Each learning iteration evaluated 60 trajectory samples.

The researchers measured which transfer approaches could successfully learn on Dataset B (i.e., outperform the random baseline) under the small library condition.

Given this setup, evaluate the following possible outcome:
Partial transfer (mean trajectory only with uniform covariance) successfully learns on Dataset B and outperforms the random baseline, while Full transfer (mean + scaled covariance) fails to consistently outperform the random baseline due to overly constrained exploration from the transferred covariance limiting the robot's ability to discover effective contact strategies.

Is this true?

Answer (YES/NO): YES